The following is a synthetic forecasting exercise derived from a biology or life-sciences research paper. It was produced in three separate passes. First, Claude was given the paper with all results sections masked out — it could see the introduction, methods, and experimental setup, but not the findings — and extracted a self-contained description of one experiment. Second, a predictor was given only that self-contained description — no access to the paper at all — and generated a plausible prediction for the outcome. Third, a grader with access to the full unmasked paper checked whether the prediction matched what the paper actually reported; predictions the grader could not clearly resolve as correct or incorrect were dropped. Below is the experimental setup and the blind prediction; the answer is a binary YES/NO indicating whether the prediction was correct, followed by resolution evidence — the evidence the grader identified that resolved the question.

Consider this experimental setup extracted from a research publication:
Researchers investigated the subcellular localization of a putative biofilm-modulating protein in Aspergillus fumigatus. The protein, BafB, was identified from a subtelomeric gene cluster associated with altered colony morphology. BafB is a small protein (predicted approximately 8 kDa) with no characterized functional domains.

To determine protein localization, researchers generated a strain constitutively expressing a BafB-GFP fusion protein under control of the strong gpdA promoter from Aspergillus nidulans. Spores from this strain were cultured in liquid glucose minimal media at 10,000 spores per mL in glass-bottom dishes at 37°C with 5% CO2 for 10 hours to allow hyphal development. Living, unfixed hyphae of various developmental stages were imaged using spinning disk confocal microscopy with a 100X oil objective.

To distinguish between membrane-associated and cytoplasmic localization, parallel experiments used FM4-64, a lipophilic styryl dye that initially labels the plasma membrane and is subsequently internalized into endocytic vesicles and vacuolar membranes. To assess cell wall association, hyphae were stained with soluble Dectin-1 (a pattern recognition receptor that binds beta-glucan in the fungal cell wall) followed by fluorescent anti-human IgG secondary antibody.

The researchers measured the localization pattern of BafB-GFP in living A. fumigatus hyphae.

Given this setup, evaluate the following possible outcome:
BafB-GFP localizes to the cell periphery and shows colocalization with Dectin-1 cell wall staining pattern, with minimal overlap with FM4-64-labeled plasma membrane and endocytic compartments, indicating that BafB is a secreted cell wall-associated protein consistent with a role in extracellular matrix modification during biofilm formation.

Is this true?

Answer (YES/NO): NO